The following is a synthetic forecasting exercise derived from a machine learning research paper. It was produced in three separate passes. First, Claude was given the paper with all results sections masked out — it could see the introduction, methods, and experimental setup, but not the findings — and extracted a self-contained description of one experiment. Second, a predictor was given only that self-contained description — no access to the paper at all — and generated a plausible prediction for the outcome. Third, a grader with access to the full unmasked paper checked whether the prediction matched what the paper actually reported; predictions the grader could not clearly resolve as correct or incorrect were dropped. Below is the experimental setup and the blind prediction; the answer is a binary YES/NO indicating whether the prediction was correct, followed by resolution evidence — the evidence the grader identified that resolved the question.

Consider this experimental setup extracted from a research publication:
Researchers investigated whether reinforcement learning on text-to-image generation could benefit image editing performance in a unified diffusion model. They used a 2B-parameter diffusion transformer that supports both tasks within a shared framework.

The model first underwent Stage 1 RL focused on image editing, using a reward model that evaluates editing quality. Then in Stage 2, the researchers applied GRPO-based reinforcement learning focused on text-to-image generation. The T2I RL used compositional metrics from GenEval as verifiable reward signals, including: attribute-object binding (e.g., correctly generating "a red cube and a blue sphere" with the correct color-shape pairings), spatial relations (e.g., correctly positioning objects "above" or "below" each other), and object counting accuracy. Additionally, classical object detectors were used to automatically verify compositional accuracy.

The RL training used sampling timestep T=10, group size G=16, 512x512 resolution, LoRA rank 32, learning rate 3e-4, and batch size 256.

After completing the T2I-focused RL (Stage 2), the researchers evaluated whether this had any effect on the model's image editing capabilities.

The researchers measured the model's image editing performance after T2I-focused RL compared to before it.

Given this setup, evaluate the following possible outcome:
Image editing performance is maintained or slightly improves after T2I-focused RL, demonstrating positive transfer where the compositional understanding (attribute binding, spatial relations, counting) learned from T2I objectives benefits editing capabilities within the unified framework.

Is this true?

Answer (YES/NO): YES